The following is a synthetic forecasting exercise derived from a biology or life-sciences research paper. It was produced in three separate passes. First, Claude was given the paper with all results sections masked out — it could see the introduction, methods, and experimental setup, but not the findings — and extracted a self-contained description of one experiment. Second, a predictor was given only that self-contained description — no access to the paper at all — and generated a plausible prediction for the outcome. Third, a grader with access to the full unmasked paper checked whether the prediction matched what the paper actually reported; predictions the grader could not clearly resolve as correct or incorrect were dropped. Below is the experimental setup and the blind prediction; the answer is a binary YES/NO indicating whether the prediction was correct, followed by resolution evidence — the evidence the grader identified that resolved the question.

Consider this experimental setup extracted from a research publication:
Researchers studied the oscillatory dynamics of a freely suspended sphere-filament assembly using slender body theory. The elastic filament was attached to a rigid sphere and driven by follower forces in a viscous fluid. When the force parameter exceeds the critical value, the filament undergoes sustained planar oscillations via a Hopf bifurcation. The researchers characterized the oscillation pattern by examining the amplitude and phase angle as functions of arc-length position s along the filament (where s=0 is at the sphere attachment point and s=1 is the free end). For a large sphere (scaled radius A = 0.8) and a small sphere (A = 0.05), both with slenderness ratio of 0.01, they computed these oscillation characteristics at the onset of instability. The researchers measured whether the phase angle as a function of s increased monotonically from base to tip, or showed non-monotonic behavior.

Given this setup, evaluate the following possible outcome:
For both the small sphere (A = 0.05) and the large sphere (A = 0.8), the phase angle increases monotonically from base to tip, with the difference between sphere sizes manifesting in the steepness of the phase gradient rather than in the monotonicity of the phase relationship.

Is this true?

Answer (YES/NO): NO